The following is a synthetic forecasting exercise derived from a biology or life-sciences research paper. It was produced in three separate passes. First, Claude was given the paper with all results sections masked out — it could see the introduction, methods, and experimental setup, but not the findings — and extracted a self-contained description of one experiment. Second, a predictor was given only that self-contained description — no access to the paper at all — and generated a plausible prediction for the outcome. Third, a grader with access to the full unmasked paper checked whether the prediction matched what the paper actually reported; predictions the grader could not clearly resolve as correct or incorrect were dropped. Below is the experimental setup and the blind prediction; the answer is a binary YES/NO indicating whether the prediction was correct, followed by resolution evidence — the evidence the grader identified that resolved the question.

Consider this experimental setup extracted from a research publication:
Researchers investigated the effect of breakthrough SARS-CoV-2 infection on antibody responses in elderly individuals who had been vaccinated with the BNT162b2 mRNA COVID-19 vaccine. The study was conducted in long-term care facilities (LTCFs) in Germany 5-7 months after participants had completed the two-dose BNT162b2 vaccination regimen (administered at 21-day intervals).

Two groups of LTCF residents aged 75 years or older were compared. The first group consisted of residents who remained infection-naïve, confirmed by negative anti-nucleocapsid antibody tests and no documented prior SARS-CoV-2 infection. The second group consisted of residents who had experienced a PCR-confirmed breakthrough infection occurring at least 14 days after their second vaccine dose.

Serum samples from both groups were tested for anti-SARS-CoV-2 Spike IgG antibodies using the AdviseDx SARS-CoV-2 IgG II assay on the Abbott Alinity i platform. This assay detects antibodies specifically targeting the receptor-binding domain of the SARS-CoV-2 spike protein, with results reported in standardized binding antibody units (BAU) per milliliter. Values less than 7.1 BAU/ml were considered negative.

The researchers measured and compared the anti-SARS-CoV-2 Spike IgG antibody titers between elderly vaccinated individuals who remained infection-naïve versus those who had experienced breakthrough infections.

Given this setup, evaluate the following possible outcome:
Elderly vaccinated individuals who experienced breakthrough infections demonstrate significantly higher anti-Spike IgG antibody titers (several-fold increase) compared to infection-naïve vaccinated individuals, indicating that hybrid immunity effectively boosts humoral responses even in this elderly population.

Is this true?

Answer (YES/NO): YES